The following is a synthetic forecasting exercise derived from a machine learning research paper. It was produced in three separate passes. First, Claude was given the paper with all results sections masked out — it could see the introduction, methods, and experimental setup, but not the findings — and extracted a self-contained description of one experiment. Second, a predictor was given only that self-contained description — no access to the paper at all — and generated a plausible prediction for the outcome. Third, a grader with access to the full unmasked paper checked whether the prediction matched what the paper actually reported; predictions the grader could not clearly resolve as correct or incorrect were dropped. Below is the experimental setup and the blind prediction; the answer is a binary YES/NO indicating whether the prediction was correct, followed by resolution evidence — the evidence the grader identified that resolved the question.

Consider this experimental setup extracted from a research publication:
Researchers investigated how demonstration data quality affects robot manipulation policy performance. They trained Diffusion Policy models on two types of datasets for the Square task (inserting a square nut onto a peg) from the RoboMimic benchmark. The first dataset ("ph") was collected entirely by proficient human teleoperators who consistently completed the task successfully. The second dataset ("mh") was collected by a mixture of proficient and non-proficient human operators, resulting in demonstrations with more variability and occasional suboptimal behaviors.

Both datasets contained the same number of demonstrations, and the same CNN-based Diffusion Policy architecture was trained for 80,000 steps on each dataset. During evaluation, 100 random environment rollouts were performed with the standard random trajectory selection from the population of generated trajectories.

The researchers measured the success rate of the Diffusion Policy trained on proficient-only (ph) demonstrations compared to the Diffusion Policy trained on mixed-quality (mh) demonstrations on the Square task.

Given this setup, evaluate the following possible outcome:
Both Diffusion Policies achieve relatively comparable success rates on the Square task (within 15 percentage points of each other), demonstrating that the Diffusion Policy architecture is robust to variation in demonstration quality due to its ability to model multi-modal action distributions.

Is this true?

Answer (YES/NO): YES